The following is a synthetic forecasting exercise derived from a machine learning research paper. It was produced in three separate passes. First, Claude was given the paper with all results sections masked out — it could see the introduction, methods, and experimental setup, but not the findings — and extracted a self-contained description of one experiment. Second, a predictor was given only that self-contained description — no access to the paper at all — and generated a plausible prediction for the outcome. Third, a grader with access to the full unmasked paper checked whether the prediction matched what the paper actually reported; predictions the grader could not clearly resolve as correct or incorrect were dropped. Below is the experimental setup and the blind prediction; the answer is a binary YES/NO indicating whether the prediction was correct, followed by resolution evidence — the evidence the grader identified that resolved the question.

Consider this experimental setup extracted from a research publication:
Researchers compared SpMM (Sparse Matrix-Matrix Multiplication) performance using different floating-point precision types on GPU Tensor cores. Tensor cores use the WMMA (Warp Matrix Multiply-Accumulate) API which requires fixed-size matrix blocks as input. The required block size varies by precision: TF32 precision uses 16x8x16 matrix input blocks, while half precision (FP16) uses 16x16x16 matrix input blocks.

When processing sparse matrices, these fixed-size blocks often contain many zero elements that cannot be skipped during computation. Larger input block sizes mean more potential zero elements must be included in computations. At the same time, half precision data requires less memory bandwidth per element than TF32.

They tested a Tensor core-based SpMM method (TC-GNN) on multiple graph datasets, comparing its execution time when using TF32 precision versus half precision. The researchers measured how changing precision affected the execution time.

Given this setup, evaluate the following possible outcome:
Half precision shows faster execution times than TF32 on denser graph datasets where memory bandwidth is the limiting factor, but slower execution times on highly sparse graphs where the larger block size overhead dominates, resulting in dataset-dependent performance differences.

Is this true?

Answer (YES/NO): NO